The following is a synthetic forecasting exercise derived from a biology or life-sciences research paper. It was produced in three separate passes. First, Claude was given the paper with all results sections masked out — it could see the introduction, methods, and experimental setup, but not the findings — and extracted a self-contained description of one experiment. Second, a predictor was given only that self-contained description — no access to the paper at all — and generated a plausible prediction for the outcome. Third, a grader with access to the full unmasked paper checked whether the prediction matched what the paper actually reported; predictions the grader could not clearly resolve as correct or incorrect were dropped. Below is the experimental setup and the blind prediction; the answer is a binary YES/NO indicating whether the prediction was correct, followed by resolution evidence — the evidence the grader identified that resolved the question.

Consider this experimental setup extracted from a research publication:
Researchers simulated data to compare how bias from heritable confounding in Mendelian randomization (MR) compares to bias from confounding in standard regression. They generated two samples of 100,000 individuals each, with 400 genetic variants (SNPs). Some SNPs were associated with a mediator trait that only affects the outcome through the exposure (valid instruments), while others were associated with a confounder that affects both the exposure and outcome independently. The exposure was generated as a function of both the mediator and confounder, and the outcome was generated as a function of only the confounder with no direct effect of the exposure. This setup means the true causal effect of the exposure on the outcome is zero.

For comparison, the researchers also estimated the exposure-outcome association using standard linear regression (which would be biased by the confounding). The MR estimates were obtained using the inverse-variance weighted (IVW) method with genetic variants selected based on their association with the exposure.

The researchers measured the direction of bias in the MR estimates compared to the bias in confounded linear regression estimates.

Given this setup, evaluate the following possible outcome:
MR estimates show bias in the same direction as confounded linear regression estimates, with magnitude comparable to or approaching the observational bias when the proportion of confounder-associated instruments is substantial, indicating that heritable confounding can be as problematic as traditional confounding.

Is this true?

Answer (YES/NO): NO